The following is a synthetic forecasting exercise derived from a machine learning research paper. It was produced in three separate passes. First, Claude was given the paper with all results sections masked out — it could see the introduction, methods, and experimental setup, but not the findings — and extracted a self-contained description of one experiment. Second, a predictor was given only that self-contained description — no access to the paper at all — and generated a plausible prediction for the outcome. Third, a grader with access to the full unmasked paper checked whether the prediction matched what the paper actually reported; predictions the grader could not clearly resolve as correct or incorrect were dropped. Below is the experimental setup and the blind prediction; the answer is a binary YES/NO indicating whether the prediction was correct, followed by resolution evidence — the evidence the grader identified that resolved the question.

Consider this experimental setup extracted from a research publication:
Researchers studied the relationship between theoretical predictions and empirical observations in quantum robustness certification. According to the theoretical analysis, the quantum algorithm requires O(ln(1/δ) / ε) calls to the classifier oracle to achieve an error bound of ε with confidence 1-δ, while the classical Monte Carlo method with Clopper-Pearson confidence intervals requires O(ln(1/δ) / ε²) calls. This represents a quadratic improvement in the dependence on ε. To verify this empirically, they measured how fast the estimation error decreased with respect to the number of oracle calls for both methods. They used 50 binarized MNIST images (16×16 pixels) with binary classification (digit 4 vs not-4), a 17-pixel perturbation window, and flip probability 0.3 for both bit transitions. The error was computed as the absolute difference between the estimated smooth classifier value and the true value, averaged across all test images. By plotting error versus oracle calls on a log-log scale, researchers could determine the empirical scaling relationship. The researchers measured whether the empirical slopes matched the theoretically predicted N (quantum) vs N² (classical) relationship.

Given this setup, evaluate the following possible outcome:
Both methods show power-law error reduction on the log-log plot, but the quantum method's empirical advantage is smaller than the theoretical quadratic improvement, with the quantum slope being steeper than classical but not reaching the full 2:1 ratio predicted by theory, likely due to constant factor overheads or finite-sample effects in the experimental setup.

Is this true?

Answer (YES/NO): YES